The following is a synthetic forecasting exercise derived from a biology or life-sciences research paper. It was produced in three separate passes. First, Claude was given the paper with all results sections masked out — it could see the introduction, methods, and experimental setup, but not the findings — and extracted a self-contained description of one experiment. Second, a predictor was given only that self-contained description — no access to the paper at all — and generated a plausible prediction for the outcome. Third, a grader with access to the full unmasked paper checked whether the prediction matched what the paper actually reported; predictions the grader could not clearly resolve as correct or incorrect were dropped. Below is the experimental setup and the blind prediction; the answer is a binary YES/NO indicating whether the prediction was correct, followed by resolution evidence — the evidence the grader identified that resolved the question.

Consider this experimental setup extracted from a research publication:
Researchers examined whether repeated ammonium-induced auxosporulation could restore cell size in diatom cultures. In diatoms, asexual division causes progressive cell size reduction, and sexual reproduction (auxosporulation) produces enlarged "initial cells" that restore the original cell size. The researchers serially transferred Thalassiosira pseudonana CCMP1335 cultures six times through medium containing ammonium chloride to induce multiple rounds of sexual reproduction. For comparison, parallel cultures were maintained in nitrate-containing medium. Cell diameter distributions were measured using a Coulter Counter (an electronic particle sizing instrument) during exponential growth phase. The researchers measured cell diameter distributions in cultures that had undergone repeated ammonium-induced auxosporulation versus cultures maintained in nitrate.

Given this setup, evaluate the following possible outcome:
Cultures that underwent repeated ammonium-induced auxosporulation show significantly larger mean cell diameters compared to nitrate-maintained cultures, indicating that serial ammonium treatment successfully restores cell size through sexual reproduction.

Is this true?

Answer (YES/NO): YES